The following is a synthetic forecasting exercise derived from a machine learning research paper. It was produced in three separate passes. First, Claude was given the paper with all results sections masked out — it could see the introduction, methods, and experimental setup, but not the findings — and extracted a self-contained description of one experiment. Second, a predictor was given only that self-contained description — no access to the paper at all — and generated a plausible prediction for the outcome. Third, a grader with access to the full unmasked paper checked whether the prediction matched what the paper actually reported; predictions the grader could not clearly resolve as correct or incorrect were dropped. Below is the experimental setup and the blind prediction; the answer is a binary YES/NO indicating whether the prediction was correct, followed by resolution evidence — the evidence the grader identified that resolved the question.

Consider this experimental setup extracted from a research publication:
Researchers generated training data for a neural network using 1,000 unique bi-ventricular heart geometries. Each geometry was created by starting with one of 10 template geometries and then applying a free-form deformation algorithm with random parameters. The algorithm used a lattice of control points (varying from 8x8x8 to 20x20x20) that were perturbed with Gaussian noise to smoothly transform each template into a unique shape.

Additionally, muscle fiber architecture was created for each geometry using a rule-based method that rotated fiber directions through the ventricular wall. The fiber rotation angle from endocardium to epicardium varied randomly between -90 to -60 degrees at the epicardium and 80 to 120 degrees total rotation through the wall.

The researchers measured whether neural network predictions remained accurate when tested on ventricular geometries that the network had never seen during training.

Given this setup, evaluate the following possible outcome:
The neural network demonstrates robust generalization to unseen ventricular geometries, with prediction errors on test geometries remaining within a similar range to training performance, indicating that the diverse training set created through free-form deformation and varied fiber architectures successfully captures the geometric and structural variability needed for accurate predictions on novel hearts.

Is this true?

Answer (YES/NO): YES